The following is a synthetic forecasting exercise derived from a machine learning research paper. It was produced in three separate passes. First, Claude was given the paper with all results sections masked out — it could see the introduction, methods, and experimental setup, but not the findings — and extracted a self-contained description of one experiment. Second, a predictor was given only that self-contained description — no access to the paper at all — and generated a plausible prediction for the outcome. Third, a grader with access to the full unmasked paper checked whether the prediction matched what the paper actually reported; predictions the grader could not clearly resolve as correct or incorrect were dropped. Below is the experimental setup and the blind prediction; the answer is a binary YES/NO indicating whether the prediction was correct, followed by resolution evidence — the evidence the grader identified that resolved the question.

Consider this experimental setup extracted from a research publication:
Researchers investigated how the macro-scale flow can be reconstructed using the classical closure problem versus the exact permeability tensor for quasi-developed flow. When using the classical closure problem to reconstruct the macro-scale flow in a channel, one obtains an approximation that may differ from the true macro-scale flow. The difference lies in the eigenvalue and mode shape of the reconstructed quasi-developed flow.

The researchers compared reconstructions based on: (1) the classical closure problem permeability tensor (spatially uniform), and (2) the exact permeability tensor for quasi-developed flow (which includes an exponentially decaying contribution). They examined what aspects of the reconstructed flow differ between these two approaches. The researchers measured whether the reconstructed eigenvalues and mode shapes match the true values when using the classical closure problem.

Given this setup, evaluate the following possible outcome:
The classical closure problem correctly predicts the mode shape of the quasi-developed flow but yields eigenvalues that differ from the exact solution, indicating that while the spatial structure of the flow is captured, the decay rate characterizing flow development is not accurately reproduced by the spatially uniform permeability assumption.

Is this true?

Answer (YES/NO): YES